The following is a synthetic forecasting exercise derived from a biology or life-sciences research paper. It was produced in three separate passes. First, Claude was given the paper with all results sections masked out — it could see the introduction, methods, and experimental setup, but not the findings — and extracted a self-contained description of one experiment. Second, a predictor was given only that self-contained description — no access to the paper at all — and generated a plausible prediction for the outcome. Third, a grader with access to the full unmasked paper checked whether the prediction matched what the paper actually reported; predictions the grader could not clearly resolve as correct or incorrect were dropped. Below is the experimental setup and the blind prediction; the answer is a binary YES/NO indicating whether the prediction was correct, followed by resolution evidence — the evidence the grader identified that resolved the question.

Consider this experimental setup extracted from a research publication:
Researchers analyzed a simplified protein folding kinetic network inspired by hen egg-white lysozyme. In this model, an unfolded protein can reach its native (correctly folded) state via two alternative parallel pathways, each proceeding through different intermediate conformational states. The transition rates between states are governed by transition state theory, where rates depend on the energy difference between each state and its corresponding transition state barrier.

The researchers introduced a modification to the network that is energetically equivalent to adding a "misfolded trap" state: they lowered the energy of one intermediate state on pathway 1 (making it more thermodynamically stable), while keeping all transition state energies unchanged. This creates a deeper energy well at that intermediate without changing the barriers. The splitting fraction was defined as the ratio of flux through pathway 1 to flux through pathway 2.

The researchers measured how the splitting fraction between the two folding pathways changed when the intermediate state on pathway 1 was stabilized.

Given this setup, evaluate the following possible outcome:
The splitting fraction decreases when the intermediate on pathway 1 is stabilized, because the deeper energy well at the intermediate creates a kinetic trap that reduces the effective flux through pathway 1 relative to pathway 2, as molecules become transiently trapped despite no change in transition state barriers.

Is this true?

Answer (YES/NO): NO